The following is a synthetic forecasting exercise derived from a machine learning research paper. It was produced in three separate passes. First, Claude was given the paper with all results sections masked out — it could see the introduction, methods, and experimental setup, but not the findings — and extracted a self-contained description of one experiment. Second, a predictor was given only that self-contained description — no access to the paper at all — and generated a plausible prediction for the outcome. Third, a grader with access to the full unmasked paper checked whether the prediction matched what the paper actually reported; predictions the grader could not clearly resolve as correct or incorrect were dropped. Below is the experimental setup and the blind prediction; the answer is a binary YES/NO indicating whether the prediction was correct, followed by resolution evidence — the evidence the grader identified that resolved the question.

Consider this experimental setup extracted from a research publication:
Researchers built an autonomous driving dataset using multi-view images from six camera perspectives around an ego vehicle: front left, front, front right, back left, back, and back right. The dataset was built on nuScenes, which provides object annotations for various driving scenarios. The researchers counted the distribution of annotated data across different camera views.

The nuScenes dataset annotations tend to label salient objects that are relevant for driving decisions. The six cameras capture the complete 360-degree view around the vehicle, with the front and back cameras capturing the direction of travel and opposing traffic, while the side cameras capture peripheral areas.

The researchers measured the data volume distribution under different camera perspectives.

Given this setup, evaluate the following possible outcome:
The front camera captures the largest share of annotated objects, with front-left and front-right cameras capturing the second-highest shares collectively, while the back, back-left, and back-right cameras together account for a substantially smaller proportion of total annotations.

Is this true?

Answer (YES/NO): NO